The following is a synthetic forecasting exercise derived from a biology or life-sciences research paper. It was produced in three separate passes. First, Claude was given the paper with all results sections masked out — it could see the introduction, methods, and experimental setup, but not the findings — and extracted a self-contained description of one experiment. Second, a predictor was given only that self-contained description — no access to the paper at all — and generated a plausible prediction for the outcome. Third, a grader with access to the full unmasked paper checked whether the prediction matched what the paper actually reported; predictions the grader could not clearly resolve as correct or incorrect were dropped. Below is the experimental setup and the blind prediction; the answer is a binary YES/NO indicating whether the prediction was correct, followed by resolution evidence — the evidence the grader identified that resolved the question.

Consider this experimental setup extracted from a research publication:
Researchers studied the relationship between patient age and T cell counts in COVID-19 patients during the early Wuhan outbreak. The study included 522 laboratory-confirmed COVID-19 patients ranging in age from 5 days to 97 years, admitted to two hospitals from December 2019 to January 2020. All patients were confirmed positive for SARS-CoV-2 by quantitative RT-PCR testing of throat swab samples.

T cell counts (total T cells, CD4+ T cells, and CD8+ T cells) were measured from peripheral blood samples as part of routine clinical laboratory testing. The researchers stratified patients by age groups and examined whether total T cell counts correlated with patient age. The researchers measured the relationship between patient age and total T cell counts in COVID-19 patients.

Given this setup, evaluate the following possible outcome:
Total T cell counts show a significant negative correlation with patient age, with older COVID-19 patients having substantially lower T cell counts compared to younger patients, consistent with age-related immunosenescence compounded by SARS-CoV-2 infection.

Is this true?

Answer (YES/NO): YES